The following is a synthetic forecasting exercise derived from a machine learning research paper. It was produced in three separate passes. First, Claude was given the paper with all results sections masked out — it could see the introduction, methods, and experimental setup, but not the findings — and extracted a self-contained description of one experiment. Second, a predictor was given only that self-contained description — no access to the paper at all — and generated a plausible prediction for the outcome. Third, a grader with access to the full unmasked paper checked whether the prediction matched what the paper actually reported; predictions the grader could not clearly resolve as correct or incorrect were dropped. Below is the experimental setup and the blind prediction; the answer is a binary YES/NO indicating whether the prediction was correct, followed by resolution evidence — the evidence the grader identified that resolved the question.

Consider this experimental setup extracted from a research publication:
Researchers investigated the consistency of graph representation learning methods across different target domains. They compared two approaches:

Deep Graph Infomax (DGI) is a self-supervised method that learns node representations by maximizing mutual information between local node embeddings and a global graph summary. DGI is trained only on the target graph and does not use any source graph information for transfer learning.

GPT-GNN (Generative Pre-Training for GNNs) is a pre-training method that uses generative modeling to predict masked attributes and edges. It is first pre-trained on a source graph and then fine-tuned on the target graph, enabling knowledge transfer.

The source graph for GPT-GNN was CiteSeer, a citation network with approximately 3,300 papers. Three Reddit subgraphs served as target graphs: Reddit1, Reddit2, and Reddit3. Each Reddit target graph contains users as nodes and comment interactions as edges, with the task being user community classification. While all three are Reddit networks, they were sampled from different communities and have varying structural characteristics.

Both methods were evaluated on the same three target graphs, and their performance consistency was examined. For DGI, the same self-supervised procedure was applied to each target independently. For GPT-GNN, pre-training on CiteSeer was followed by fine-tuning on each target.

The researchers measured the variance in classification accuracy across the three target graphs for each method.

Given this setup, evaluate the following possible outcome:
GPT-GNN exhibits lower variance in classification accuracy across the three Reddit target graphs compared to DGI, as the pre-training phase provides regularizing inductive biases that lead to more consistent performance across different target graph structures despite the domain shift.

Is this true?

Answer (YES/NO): YES